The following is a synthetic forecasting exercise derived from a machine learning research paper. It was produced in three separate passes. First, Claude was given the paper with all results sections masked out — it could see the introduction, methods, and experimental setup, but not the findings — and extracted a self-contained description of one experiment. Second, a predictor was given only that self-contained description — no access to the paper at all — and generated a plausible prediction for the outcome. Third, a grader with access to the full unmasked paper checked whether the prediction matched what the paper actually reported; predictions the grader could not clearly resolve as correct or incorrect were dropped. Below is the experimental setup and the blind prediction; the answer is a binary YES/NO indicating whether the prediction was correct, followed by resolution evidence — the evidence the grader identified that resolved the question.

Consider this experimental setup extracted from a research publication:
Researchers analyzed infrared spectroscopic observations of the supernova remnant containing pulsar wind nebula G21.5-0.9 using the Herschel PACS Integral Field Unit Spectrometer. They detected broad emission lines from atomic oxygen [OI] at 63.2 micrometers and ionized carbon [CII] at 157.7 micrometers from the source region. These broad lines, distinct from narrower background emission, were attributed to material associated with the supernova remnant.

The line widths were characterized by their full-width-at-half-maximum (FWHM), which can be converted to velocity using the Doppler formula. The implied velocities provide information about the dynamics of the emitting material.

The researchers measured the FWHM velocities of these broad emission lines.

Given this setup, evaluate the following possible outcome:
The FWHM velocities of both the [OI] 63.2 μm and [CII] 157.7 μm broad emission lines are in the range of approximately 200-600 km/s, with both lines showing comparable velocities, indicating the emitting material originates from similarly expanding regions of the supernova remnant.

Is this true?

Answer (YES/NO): NO